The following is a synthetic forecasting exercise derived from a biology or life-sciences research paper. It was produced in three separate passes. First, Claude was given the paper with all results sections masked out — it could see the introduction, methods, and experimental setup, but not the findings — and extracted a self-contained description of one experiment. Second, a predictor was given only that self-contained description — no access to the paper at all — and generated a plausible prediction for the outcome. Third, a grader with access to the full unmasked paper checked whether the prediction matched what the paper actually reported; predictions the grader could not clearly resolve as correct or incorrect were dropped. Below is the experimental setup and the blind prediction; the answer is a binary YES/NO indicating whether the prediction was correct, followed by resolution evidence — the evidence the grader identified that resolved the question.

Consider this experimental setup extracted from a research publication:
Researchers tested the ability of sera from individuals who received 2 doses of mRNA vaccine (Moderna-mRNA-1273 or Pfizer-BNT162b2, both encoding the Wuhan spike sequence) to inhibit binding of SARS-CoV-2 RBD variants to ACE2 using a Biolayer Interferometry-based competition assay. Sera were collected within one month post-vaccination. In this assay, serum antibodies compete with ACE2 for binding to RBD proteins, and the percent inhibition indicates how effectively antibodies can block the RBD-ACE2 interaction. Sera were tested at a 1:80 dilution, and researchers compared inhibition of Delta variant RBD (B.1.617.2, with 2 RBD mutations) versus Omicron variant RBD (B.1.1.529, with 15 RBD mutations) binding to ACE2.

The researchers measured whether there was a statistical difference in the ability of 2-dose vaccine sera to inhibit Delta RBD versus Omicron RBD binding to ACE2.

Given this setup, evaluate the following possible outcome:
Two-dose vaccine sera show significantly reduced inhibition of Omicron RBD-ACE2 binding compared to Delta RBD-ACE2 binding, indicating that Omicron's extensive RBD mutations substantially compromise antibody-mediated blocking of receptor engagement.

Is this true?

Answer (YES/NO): NO